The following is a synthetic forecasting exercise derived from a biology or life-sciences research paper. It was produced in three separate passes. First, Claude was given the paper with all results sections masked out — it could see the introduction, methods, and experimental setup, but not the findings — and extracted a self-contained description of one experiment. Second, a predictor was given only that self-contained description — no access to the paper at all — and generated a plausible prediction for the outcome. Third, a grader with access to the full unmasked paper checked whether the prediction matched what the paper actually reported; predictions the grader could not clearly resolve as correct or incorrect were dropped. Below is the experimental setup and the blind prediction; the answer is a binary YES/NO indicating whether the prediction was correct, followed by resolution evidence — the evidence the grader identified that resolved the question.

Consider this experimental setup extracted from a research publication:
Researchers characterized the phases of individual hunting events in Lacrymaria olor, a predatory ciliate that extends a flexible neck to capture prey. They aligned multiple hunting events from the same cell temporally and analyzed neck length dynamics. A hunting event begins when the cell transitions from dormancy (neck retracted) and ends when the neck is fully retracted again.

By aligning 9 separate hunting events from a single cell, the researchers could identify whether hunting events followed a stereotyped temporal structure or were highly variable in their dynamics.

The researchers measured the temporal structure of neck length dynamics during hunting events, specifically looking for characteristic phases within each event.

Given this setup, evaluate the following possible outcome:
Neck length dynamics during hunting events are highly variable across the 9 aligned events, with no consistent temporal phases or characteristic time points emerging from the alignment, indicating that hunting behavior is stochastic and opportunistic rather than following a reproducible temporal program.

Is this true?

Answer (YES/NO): NO